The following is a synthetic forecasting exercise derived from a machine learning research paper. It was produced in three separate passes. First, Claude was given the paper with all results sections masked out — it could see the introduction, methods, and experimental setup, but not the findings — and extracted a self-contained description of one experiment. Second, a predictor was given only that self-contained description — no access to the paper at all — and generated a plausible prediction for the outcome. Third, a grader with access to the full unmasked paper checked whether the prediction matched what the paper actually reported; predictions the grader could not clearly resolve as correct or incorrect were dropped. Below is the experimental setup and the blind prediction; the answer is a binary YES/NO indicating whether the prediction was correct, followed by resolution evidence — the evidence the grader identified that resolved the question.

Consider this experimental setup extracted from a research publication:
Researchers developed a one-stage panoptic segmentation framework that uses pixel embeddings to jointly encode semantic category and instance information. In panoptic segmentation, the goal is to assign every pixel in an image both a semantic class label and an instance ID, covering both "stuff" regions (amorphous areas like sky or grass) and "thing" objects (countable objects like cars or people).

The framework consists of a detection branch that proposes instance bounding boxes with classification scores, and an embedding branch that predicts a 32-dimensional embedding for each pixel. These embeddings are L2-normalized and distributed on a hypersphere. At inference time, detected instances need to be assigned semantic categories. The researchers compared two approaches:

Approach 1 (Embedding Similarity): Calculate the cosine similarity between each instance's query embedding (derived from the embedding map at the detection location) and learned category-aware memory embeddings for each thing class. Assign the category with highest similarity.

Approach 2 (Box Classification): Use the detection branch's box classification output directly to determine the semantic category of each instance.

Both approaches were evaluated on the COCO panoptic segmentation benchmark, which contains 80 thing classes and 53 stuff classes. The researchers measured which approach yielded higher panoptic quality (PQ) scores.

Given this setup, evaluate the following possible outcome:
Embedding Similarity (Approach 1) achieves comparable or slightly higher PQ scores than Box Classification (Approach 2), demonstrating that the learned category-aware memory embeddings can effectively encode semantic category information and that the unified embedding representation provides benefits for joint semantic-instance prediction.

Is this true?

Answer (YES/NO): NO